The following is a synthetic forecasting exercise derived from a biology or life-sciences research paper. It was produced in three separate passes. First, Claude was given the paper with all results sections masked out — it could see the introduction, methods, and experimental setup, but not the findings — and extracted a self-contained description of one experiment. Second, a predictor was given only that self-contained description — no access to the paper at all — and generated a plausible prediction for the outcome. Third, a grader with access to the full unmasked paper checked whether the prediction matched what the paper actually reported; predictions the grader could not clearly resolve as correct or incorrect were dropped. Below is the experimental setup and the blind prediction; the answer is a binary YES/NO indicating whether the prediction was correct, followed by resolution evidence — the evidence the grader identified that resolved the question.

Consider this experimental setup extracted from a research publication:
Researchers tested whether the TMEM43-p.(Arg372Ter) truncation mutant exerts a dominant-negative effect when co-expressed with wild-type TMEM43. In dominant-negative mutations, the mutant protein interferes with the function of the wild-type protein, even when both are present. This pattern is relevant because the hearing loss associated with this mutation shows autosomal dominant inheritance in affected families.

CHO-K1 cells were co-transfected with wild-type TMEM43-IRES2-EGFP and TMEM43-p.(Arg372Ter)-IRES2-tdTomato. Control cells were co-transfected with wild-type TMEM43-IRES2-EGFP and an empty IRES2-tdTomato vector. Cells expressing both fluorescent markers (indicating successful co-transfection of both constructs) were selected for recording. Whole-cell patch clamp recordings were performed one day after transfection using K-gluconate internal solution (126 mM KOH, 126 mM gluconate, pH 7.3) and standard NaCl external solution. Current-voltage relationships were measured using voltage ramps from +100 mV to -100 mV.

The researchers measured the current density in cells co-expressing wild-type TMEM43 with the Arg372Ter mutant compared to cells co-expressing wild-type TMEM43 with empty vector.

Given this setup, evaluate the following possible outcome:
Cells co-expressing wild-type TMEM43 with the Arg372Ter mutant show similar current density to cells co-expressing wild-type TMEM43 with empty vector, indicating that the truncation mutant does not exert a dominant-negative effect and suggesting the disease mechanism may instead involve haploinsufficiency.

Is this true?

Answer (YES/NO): NO